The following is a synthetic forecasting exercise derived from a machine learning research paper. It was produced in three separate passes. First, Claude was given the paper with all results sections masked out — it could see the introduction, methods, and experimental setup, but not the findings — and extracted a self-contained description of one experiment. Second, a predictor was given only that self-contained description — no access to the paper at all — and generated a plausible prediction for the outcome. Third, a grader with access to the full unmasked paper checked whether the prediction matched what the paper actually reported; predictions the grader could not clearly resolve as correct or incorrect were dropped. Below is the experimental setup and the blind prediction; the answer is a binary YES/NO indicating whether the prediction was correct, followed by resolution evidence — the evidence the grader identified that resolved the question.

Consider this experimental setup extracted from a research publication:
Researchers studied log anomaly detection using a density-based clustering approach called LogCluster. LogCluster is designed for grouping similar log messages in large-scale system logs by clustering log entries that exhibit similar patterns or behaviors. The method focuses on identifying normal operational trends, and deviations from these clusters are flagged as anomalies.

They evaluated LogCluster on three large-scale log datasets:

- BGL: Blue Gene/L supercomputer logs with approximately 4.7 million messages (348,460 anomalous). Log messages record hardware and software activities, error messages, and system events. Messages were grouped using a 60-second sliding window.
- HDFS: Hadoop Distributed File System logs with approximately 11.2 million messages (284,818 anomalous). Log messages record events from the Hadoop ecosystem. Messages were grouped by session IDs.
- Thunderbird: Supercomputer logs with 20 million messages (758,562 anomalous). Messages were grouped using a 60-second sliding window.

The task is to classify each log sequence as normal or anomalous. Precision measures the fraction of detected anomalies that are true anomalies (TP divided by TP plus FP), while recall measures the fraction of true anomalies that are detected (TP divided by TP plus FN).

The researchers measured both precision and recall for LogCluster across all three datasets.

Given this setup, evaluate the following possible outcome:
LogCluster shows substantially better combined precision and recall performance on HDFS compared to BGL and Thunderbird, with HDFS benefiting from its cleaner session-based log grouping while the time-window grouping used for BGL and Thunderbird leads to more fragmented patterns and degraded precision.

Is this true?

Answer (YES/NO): NO